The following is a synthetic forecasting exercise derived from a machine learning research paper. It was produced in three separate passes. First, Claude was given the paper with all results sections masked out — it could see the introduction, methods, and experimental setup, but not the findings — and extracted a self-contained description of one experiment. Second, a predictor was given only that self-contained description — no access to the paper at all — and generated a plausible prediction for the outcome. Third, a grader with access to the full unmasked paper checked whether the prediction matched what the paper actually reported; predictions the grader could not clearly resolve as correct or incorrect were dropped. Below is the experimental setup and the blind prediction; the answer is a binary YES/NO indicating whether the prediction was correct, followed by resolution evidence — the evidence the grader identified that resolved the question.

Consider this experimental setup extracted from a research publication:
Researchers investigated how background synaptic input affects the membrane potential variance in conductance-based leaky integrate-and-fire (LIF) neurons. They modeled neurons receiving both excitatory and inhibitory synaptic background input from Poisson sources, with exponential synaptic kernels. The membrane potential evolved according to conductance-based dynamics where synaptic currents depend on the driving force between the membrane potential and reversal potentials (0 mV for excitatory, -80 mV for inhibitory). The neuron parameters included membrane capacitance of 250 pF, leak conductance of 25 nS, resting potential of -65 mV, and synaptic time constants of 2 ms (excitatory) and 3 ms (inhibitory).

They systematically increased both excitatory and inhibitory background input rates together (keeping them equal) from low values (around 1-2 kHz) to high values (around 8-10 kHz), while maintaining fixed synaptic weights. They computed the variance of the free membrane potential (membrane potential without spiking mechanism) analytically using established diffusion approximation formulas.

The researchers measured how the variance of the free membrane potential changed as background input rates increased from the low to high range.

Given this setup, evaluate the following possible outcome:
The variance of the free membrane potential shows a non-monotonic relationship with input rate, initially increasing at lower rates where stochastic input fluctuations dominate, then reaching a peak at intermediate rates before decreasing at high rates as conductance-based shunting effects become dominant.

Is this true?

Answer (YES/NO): YES